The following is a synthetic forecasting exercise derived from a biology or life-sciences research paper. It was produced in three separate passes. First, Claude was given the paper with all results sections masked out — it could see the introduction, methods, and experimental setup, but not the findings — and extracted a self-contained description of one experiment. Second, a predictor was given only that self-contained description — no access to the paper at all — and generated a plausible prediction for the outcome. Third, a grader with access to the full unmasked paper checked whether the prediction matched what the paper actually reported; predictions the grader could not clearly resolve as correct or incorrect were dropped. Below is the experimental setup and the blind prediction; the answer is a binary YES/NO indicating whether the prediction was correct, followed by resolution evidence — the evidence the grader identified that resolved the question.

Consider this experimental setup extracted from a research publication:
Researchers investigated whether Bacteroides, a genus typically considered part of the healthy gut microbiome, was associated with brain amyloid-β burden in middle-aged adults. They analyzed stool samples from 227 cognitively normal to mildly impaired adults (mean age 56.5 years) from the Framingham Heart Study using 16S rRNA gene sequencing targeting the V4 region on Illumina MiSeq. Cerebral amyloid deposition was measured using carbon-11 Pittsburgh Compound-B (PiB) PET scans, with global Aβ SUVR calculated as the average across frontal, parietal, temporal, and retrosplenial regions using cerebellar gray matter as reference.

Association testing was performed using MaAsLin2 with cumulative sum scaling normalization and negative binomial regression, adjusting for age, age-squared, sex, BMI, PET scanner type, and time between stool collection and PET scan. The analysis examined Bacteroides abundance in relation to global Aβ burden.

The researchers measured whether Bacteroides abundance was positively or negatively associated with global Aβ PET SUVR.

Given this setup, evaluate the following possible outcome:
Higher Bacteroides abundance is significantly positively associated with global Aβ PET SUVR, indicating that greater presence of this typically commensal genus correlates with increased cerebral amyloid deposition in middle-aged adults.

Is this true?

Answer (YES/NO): YES